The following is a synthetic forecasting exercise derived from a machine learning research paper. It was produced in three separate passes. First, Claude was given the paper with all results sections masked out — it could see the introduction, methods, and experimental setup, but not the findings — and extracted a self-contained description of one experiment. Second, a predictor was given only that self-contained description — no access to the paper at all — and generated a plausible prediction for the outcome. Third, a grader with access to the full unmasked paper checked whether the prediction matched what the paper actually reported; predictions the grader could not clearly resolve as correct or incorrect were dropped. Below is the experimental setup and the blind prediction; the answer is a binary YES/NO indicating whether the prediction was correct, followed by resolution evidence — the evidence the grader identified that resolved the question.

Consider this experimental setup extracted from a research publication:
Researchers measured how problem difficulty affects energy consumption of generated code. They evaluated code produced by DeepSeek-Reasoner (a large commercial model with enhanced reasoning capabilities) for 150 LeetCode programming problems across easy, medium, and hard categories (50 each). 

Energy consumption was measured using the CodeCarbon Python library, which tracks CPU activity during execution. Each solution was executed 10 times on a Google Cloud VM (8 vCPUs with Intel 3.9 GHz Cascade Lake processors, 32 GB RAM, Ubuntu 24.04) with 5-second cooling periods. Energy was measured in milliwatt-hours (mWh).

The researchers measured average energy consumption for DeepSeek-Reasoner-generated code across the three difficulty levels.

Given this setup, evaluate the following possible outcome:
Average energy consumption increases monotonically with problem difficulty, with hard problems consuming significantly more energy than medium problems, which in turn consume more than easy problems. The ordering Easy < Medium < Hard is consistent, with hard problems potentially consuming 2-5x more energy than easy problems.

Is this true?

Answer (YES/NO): NO